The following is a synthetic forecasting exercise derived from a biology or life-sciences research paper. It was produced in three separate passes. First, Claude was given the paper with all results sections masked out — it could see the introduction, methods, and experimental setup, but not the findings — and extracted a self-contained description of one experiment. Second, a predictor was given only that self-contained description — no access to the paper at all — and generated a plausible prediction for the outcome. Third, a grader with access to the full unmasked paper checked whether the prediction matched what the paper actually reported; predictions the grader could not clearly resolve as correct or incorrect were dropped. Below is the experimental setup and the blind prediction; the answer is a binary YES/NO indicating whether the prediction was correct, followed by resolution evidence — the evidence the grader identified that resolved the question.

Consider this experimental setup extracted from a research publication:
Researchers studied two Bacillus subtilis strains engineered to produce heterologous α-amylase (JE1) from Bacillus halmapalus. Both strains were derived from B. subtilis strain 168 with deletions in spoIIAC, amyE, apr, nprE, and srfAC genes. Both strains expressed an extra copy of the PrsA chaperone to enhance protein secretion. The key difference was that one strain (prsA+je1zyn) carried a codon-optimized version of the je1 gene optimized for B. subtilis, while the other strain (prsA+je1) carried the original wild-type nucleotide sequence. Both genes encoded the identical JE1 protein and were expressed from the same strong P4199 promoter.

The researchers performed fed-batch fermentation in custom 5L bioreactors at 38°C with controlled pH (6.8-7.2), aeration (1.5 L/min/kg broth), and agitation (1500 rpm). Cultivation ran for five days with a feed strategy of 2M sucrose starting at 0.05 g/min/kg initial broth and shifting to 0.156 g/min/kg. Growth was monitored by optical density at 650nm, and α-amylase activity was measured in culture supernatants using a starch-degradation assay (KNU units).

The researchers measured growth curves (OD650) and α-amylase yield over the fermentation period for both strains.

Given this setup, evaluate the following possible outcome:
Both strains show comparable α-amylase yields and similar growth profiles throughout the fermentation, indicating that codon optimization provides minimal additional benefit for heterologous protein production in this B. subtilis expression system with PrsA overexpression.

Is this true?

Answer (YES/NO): NO